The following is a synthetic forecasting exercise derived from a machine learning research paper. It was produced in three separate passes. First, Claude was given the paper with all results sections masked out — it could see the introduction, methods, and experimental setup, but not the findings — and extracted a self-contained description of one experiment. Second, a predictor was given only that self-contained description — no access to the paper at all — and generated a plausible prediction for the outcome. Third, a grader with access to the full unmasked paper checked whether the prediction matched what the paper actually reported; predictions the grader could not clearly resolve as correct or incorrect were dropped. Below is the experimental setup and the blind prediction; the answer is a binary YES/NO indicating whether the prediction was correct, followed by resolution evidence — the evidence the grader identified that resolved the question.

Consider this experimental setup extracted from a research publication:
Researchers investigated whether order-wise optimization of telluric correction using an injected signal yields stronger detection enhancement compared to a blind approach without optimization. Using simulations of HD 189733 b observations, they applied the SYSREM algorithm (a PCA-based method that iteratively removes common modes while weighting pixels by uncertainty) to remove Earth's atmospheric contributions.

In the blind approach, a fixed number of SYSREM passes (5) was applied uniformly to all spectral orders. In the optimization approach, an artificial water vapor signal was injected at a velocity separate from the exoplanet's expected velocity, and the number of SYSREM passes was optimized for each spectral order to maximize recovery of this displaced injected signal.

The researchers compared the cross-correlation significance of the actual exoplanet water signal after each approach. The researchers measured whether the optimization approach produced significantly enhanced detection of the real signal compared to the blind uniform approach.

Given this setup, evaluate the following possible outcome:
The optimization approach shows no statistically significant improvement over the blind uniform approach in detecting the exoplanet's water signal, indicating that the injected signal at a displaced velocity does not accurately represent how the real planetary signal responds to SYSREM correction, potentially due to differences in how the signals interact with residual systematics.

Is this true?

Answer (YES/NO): YES